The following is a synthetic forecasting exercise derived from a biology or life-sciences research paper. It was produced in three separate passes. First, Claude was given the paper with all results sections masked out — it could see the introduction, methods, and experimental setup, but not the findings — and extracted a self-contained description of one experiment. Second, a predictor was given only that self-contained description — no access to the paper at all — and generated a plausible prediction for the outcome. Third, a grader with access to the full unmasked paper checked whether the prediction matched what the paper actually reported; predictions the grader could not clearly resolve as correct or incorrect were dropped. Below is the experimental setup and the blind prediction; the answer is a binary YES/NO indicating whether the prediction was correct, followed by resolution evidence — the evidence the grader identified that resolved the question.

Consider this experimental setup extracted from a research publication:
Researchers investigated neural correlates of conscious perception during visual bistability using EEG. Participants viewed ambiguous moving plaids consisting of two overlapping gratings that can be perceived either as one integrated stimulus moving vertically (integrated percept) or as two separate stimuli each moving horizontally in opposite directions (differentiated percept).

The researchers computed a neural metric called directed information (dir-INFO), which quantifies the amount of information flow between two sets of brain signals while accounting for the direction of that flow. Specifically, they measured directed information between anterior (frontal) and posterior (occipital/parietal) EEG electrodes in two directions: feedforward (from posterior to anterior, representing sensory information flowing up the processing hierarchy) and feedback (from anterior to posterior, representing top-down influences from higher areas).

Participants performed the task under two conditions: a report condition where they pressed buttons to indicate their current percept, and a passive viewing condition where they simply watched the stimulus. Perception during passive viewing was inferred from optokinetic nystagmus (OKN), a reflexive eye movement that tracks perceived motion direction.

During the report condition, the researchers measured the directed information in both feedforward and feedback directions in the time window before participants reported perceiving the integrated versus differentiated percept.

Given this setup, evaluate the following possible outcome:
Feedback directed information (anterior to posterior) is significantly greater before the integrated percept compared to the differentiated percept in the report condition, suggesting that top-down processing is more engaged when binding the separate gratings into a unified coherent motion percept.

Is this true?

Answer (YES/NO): YES